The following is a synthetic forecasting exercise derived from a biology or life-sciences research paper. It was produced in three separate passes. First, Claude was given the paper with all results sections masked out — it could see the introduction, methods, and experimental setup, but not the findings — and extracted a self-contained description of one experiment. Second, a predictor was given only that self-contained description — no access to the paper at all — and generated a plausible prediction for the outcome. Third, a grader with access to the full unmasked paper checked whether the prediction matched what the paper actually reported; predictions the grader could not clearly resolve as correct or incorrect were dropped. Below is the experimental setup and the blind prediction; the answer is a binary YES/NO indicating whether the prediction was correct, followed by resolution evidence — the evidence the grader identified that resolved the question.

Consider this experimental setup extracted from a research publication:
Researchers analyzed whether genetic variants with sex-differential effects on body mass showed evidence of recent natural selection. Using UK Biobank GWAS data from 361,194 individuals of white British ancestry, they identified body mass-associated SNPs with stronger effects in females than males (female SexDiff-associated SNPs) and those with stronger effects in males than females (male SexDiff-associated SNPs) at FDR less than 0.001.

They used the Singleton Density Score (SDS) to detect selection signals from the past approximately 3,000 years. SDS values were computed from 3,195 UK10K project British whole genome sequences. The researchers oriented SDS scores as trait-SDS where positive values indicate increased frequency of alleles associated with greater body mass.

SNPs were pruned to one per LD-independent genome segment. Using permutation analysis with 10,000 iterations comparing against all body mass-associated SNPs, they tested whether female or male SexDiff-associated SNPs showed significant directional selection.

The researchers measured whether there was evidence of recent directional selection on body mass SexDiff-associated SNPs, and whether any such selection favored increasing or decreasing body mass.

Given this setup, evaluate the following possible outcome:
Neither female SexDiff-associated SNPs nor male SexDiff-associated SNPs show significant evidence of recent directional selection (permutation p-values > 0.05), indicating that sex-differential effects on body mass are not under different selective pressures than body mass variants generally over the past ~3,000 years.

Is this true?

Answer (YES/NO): YES